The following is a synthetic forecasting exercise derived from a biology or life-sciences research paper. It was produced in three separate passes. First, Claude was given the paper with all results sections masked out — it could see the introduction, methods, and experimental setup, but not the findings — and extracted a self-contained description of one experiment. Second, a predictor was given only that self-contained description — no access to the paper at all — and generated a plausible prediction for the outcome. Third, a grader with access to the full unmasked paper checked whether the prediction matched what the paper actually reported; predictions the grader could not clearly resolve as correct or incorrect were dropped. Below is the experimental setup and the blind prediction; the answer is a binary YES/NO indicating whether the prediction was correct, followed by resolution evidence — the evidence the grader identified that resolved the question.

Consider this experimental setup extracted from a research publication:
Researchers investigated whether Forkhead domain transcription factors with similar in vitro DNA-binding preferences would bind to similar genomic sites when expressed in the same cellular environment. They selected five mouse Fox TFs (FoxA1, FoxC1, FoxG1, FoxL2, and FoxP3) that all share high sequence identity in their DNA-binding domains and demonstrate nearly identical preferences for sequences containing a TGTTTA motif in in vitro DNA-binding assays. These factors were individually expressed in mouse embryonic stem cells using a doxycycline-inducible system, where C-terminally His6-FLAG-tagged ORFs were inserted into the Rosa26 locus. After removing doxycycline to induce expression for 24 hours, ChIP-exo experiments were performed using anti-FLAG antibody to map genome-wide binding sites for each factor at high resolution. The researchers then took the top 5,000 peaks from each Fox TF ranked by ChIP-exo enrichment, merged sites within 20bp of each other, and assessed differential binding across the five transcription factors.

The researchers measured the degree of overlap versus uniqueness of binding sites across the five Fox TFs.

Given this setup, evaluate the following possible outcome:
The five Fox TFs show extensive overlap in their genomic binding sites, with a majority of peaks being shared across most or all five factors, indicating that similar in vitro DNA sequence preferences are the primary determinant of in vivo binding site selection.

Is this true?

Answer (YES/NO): NO